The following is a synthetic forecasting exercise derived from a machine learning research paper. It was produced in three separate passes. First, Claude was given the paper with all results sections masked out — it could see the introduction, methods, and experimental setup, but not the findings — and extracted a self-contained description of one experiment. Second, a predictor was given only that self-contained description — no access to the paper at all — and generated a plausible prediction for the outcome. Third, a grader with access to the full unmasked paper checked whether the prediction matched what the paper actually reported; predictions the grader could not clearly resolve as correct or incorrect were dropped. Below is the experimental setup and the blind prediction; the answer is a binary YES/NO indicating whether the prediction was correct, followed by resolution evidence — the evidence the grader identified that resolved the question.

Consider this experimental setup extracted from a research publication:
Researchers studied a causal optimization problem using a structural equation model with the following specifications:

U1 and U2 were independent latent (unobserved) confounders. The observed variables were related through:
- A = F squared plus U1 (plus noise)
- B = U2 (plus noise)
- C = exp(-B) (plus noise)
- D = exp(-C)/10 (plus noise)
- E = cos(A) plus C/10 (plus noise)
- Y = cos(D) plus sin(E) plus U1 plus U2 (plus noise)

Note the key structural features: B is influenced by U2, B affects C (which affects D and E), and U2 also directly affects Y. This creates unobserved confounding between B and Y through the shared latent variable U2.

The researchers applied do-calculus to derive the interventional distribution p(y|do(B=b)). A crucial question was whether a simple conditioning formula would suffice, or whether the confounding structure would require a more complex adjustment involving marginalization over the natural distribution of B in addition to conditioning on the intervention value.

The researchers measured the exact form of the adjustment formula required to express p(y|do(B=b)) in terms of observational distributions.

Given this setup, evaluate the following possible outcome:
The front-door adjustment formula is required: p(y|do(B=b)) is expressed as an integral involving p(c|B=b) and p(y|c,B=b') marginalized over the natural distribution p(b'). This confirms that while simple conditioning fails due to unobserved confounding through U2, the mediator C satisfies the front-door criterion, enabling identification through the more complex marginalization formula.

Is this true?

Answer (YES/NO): YES